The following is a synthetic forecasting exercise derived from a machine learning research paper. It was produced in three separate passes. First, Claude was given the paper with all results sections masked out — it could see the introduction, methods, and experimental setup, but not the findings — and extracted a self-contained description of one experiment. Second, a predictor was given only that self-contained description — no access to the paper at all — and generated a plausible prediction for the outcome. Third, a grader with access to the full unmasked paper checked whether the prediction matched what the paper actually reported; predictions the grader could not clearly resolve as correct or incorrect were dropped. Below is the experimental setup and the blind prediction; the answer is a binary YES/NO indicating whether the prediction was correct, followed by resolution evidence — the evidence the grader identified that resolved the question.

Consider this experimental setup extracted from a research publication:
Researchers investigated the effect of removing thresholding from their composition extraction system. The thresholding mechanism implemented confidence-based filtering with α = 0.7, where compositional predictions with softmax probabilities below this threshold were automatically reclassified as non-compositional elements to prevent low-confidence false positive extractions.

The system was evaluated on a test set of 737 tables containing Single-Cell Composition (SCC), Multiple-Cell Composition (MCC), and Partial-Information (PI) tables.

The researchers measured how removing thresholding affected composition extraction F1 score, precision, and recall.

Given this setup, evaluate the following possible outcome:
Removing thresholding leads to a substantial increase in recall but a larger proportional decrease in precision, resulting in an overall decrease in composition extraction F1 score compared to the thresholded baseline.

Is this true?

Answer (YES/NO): NO